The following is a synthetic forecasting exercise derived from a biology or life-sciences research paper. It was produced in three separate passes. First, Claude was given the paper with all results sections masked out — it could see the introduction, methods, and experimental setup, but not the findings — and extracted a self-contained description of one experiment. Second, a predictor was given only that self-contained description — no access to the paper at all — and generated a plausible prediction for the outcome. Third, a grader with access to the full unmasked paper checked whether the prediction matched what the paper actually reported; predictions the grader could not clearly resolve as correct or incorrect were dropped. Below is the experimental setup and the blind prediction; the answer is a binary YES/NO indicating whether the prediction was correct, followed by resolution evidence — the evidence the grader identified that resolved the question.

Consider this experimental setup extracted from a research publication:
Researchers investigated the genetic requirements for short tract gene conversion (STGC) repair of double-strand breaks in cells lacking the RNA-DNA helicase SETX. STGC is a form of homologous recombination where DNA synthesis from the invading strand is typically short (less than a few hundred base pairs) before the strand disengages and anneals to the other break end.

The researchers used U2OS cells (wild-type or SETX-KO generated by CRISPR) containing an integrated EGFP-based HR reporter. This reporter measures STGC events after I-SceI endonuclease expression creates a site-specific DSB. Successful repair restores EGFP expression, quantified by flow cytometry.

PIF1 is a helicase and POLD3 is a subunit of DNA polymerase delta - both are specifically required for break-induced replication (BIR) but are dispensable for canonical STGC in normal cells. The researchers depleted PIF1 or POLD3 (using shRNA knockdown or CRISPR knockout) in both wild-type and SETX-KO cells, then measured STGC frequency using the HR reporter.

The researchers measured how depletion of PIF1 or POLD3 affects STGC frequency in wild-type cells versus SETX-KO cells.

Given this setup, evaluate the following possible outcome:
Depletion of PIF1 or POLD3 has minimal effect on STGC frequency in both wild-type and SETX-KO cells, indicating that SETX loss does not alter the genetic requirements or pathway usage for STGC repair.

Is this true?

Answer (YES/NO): NO